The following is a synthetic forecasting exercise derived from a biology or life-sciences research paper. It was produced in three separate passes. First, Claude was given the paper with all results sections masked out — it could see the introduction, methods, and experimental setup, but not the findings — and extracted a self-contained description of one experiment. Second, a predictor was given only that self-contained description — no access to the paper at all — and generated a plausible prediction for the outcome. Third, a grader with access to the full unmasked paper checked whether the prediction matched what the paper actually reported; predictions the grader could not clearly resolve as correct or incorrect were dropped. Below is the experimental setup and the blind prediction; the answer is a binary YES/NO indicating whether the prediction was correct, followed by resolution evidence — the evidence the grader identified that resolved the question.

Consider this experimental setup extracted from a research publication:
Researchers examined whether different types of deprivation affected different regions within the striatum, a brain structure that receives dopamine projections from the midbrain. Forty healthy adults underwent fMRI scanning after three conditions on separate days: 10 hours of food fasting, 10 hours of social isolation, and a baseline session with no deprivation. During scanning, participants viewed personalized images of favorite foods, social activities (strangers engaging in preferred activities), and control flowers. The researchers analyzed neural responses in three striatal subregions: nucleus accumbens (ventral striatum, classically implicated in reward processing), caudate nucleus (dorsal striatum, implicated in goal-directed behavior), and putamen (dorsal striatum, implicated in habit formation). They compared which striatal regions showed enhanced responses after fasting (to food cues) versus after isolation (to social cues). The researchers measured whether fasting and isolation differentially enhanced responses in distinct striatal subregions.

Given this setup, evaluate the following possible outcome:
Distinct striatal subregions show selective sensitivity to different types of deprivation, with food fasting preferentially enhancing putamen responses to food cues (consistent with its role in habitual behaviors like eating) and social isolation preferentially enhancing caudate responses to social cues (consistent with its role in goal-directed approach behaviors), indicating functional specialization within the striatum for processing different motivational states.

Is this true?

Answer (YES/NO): NO